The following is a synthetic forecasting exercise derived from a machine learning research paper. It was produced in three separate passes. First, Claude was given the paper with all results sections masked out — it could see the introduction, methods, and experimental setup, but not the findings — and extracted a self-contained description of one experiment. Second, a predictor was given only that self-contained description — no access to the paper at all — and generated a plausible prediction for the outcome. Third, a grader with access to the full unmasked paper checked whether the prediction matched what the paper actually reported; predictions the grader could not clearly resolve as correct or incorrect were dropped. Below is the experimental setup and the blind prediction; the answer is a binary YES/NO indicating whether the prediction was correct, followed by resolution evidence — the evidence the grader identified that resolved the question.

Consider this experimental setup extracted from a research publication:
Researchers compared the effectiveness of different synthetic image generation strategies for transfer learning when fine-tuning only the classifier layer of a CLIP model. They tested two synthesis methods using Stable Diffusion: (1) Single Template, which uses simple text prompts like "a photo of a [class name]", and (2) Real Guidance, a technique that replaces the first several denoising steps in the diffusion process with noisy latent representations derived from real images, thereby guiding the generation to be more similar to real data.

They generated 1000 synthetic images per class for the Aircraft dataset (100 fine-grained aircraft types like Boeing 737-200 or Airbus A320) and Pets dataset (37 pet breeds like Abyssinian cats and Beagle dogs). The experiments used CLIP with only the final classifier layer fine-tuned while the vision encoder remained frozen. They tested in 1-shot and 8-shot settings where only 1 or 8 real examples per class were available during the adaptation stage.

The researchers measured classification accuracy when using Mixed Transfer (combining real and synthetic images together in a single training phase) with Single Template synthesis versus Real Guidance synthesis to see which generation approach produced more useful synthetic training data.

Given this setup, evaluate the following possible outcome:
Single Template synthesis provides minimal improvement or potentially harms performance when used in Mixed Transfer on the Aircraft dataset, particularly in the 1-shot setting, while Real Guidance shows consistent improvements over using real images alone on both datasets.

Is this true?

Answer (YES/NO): NO